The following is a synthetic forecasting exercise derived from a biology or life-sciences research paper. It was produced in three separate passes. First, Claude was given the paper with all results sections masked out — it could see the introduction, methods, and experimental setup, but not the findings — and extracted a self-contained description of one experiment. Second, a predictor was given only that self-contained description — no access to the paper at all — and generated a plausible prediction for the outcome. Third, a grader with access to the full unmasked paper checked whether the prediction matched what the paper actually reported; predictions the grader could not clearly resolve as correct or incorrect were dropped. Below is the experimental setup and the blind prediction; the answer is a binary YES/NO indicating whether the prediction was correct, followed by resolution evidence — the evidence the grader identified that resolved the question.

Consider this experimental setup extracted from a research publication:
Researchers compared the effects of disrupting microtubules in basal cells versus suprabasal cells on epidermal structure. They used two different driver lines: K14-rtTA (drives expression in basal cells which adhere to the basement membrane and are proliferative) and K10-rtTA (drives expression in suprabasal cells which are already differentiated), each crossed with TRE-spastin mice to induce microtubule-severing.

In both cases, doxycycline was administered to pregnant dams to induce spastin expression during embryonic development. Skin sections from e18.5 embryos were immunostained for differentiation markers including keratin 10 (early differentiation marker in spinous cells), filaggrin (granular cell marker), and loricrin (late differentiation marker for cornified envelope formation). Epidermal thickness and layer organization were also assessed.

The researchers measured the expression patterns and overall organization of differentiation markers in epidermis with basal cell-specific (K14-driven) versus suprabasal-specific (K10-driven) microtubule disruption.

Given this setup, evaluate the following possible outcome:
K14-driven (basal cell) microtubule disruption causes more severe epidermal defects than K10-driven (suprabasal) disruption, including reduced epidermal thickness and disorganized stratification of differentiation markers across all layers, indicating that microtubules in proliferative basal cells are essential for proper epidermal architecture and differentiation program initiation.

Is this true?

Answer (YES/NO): NO